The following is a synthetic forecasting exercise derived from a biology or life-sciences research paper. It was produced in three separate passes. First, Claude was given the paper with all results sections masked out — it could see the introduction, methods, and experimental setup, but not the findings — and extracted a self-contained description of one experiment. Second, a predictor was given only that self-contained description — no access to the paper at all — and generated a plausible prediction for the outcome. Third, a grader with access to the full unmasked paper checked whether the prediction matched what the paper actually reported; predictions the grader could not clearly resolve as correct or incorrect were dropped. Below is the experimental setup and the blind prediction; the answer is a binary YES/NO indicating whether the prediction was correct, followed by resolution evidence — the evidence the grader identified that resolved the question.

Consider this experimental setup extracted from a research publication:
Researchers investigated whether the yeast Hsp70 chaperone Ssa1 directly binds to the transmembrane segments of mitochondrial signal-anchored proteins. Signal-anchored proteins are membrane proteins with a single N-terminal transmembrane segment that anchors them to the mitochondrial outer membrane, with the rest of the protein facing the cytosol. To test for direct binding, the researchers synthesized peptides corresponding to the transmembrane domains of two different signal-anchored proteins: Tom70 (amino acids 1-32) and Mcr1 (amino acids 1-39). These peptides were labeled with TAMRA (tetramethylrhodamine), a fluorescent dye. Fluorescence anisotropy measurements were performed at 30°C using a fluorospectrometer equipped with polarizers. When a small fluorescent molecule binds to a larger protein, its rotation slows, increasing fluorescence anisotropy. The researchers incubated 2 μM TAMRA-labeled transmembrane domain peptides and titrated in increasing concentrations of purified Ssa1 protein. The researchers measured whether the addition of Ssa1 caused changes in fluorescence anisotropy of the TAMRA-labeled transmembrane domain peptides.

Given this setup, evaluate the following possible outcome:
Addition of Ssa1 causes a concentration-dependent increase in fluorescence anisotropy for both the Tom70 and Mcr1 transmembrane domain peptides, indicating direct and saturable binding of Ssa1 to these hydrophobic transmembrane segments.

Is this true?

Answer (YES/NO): YES